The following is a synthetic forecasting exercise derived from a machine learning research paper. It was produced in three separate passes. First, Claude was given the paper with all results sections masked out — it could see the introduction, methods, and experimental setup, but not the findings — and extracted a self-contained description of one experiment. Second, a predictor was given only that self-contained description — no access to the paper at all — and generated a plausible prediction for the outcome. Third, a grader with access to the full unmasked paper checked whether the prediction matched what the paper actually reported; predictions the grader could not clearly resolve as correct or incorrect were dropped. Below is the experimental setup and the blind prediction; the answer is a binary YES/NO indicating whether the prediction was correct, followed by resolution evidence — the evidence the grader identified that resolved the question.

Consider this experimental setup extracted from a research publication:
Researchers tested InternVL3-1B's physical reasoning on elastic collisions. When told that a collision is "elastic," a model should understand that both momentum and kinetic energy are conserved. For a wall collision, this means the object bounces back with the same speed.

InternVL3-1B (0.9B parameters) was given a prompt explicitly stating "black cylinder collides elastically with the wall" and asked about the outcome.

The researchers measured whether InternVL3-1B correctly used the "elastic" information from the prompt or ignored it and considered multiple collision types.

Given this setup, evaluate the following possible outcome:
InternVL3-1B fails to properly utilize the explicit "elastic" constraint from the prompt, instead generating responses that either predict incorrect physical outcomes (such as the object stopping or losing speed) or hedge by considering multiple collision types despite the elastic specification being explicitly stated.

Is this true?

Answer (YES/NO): YES